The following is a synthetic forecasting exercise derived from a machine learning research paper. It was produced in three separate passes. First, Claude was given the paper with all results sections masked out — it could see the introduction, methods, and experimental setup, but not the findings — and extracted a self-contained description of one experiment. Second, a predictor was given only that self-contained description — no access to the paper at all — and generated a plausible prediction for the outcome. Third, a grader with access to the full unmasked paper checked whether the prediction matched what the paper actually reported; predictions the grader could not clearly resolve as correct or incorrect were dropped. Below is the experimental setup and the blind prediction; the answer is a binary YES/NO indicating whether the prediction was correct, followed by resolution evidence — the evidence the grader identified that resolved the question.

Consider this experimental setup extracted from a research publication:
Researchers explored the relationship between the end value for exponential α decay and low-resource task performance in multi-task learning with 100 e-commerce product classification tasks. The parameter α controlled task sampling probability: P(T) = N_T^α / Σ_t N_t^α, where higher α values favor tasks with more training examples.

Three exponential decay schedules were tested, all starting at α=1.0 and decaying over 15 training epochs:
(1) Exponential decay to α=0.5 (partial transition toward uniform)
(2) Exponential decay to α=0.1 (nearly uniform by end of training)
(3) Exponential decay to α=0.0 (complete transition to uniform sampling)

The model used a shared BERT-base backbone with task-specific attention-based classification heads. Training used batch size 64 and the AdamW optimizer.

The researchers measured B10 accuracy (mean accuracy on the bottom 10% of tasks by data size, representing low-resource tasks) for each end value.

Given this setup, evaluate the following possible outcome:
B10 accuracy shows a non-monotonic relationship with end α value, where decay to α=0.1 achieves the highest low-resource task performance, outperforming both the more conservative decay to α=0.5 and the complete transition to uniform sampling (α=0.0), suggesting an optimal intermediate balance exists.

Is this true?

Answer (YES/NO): YES